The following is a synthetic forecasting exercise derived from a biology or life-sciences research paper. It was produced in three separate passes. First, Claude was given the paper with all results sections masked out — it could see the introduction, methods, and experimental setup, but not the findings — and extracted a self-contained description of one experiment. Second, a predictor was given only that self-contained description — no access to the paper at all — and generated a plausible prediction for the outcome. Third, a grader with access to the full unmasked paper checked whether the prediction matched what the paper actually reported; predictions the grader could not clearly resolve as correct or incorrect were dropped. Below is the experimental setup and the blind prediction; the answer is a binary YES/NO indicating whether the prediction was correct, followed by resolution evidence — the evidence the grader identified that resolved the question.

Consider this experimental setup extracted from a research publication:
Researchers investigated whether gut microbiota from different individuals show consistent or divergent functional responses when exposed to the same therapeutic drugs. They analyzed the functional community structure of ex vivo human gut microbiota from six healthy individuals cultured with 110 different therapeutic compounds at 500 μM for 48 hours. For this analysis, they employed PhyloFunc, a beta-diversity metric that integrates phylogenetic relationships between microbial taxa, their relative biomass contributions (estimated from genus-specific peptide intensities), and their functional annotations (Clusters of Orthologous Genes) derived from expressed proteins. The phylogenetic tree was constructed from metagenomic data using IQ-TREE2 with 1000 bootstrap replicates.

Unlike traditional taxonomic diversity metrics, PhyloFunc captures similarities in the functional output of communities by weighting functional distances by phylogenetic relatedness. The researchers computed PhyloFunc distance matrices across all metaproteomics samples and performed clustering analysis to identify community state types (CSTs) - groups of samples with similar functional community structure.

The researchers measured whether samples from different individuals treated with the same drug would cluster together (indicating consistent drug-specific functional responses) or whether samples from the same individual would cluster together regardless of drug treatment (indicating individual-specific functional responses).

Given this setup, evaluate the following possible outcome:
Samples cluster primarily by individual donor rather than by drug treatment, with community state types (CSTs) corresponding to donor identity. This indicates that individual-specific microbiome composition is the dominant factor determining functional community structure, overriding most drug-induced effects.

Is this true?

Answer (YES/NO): NO